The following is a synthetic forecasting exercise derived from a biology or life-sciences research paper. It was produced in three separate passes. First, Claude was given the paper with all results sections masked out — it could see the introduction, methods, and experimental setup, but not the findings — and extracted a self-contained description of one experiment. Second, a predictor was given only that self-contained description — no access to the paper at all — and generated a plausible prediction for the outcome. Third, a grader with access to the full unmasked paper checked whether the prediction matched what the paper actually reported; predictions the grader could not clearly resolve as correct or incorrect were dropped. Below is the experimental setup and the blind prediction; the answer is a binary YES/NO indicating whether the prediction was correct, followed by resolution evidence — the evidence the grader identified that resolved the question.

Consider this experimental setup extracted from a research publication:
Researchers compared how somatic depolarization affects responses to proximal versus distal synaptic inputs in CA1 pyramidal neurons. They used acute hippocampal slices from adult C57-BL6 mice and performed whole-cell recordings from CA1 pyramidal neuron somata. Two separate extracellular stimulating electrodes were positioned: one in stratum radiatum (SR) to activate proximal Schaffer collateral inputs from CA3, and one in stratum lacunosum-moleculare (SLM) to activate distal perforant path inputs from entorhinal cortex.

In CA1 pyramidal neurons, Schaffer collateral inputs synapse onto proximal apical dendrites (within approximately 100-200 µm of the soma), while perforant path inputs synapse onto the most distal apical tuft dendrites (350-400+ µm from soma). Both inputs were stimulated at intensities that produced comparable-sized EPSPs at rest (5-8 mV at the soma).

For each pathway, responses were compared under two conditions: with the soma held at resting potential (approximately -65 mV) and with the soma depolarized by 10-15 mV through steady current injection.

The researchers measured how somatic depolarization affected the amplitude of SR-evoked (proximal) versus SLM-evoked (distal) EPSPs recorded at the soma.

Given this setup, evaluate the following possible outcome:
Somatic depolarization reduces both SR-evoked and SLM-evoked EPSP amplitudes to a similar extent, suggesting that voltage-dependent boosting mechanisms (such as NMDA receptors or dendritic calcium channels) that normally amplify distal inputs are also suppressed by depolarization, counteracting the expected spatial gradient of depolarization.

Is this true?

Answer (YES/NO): NO